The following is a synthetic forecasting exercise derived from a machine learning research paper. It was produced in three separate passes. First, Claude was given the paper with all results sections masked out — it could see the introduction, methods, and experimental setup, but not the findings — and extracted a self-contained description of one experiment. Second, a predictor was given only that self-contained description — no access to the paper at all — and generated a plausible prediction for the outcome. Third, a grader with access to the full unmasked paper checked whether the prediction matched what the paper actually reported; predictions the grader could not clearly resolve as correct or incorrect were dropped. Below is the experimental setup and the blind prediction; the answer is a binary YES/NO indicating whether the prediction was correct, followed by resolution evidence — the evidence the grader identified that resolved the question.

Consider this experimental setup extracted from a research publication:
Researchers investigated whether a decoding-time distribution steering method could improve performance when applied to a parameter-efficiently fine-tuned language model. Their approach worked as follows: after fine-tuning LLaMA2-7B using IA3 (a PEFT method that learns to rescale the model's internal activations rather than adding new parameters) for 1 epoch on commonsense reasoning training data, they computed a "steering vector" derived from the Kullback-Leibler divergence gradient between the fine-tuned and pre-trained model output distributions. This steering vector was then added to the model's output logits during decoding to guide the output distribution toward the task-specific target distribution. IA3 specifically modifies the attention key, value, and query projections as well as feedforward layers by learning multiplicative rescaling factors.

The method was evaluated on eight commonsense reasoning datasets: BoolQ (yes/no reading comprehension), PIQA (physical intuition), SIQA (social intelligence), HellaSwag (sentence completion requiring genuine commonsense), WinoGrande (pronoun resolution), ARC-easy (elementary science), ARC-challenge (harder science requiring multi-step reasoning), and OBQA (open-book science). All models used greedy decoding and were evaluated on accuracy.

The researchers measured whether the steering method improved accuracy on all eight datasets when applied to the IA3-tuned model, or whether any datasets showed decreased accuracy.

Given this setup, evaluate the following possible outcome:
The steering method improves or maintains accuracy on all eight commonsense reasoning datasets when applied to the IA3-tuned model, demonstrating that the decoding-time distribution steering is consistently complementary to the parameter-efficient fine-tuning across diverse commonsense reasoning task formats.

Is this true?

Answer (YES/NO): NO